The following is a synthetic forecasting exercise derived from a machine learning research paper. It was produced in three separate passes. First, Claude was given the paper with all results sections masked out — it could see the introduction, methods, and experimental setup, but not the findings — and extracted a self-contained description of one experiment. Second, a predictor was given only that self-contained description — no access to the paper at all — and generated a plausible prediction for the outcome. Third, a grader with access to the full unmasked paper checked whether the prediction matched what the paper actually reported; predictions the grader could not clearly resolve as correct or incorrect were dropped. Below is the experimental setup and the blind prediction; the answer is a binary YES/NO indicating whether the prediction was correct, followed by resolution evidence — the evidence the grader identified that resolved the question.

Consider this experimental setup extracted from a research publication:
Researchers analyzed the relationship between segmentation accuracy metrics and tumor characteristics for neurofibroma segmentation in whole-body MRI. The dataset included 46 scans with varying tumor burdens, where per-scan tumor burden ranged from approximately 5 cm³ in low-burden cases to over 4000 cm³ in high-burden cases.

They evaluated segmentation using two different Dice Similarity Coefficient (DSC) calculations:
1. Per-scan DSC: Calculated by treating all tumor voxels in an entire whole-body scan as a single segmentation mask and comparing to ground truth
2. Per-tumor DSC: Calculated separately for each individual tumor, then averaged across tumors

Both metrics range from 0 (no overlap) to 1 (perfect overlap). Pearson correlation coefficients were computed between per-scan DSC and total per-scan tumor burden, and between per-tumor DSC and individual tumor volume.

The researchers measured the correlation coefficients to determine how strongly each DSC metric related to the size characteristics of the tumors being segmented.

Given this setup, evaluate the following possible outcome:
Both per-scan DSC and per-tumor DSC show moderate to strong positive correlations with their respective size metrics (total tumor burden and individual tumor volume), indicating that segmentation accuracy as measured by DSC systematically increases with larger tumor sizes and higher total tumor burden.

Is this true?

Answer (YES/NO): NO